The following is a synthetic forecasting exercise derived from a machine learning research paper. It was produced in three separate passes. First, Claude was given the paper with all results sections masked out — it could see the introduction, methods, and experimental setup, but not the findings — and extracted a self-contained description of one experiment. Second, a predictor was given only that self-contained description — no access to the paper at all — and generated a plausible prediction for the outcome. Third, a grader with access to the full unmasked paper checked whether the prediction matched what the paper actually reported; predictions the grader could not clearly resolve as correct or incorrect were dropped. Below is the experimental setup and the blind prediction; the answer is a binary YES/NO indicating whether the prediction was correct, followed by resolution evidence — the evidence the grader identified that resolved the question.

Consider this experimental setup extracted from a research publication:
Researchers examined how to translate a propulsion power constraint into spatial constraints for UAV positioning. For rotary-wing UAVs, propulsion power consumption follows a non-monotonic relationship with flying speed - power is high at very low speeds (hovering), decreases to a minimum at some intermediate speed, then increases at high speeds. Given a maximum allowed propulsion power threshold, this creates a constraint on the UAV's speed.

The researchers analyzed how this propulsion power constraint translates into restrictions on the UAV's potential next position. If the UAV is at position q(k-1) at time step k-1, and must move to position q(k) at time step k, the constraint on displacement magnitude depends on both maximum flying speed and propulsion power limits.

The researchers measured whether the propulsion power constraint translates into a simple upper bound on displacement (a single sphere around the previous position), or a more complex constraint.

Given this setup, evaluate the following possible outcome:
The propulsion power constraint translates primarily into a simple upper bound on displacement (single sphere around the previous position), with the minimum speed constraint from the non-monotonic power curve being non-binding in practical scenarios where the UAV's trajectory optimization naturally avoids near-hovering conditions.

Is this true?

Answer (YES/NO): NO